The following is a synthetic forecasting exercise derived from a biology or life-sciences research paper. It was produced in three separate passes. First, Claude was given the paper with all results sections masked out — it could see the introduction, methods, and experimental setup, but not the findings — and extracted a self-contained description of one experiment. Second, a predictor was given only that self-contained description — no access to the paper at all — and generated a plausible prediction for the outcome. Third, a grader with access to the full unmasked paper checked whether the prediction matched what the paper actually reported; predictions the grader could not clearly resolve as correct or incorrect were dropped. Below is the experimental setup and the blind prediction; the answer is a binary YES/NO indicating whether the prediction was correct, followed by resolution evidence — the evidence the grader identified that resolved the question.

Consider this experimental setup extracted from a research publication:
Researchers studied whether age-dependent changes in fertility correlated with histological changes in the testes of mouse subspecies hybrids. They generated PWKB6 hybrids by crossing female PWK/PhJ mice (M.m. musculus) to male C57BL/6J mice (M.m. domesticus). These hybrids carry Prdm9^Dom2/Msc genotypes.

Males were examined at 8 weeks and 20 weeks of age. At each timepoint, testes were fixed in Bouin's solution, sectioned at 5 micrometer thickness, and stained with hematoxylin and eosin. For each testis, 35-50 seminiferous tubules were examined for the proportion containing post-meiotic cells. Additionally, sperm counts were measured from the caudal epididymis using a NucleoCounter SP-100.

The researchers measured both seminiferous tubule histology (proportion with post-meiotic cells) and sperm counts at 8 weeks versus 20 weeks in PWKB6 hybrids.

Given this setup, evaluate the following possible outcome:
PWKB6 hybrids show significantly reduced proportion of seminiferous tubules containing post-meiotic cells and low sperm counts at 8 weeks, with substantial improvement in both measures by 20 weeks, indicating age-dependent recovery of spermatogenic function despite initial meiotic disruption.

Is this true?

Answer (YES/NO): YES